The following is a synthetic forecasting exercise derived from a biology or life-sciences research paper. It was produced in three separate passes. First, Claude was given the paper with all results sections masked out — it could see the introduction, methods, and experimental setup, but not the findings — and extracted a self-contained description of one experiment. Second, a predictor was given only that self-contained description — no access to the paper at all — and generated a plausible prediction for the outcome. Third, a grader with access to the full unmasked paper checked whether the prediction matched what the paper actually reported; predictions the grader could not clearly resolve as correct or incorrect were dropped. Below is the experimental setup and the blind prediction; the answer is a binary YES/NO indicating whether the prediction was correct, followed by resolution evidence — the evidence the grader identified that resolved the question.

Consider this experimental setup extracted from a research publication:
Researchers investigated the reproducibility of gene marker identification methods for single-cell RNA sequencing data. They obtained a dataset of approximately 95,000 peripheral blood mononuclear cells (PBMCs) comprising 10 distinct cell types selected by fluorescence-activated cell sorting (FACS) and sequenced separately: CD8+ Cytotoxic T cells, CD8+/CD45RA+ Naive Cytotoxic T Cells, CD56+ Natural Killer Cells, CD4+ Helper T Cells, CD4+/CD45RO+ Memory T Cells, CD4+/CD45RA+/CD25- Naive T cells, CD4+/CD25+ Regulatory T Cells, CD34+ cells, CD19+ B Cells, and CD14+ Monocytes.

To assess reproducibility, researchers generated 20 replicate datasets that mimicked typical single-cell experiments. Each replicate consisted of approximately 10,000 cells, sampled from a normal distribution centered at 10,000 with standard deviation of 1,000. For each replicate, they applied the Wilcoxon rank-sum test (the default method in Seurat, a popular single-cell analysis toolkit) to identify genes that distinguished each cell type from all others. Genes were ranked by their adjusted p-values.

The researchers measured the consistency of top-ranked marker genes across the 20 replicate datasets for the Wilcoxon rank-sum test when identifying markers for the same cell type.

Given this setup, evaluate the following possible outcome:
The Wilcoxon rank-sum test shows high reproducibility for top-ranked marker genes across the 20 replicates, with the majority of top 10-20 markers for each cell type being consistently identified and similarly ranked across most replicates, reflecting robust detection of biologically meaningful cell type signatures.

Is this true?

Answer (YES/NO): NO